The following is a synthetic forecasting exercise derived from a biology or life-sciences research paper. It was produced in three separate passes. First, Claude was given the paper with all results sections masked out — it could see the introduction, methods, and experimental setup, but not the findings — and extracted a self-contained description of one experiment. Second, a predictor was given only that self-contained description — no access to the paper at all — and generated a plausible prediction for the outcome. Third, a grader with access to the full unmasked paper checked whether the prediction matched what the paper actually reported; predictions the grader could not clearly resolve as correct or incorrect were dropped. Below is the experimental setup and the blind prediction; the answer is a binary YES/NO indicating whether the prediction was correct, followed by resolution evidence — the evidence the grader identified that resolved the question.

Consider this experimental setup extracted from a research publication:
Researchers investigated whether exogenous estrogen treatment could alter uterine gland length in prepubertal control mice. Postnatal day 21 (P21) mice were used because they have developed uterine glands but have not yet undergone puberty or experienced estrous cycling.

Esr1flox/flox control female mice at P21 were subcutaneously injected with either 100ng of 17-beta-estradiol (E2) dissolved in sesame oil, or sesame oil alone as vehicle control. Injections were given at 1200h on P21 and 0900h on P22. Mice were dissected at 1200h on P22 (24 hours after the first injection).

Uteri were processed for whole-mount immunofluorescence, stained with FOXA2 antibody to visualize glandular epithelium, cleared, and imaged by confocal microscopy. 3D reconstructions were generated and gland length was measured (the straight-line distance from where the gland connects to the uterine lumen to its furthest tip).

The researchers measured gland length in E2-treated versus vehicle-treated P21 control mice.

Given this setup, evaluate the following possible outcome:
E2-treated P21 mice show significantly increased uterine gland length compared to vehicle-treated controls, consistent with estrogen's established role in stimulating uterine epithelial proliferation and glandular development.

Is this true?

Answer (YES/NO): NO